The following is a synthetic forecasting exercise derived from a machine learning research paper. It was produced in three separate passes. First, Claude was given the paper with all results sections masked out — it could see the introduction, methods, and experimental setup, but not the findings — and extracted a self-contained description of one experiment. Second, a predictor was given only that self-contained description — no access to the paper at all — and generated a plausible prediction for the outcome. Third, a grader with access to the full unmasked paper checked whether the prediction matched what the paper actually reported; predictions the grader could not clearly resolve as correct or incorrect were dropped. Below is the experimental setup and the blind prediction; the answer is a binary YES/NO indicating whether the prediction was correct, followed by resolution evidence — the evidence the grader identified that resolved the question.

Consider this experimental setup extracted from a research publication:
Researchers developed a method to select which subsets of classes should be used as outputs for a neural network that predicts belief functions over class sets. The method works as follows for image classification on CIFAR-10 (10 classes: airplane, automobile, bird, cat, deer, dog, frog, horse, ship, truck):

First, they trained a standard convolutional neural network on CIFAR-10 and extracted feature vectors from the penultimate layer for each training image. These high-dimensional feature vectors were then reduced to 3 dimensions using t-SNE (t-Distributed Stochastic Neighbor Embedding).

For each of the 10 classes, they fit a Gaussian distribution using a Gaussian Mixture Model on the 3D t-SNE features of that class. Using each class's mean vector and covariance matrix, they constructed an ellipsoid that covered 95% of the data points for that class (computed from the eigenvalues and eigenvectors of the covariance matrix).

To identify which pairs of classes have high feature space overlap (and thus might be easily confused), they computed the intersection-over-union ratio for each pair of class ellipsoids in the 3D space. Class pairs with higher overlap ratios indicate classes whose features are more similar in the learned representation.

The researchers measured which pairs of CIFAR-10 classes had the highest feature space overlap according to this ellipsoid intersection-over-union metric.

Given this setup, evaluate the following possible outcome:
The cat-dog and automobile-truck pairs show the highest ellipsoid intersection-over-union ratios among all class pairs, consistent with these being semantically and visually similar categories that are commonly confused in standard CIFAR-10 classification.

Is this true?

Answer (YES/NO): NO